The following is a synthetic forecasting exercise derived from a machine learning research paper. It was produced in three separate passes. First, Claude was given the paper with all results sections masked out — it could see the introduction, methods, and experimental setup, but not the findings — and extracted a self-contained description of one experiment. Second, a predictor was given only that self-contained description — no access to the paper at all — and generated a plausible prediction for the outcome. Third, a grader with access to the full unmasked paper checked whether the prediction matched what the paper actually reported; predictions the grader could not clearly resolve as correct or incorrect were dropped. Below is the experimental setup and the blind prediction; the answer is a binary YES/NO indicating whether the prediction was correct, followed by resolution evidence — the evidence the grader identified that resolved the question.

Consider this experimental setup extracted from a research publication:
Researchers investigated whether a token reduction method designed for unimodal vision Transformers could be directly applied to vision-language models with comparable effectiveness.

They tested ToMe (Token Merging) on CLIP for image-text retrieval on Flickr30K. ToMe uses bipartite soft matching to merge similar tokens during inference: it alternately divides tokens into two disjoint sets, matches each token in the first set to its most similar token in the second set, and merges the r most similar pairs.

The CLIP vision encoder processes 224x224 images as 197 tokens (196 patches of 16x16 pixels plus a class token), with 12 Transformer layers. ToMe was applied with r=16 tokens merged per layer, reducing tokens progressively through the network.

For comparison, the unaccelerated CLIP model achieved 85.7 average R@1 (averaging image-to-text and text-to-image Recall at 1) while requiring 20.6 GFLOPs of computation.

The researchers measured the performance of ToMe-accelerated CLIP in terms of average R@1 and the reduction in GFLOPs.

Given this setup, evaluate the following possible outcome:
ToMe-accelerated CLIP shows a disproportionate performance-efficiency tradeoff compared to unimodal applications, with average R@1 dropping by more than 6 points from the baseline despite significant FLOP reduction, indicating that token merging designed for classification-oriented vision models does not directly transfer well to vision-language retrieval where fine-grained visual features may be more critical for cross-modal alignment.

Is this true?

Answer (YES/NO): NO